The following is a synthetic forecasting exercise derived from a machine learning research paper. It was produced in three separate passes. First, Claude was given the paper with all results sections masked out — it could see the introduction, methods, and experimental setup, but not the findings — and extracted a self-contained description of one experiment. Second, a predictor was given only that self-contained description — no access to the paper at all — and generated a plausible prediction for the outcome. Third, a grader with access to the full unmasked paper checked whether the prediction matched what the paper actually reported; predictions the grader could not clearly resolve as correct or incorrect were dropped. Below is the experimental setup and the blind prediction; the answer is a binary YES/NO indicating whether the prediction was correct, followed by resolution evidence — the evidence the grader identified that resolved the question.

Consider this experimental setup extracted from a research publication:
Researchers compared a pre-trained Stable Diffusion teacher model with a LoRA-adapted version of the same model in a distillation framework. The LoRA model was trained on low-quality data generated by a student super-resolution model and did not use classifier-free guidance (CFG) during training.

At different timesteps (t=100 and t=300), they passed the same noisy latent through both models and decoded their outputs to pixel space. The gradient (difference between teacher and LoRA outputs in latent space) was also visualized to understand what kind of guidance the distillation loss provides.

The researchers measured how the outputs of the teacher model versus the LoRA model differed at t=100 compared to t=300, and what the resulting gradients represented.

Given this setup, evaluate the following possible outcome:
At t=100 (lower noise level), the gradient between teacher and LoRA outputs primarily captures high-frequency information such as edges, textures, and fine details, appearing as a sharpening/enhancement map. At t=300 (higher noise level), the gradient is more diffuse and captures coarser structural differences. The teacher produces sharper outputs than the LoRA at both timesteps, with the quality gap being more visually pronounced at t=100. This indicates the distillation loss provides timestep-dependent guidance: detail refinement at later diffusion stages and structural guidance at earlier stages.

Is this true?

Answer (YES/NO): NO